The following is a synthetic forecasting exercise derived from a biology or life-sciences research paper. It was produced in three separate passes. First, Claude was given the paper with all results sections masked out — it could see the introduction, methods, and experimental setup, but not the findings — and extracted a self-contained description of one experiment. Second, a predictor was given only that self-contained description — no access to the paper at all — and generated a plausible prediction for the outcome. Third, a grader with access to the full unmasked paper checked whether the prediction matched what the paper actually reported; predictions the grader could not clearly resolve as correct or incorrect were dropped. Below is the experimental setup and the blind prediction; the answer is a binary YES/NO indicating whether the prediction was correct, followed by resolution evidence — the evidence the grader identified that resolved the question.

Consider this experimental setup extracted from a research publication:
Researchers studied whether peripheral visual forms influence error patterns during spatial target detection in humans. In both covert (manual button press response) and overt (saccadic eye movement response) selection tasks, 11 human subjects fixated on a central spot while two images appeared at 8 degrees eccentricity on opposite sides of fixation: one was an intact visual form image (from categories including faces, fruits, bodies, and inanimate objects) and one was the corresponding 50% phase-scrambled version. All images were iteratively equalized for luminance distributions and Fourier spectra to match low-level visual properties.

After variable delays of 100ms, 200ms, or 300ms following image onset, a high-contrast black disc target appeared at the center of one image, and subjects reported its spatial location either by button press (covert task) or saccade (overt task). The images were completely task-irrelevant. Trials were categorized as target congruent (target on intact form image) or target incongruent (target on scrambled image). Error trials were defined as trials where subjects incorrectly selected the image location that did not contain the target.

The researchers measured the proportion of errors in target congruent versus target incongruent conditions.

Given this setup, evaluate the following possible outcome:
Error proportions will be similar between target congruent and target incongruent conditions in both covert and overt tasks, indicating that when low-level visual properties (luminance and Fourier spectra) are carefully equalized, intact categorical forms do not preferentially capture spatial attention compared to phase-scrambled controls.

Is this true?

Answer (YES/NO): NO